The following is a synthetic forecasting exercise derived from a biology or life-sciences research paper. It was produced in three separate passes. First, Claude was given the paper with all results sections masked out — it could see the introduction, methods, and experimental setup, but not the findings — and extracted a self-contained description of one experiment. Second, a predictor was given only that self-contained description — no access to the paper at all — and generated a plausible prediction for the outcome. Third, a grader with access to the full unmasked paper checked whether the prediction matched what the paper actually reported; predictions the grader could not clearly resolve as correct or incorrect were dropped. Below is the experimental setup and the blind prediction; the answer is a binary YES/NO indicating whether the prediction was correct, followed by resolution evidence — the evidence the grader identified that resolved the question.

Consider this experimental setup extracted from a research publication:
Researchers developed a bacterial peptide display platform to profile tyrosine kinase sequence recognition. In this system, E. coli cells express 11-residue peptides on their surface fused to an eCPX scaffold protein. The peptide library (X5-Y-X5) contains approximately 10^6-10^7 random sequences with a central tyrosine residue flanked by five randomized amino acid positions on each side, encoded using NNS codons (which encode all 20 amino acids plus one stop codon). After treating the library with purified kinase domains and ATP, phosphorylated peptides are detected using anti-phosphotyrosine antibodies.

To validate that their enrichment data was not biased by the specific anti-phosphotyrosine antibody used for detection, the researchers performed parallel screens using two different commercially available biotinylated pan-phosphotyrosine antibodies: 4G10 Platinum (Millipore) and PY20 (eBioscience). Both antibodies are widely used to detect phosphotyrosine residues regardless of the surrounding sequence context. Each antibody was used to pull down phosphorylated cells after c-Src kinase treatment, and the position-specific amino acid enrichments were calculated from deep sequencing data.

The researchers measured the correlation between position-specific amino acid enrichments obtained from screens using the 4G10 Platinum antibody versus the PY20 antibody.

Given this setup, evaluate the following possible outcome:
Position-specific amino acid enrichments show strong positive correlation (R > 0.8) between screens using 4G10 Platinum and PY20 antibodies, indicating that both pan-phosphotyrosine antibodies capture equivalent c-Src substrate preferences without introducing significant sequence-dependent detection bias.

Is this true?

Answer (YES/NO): YES